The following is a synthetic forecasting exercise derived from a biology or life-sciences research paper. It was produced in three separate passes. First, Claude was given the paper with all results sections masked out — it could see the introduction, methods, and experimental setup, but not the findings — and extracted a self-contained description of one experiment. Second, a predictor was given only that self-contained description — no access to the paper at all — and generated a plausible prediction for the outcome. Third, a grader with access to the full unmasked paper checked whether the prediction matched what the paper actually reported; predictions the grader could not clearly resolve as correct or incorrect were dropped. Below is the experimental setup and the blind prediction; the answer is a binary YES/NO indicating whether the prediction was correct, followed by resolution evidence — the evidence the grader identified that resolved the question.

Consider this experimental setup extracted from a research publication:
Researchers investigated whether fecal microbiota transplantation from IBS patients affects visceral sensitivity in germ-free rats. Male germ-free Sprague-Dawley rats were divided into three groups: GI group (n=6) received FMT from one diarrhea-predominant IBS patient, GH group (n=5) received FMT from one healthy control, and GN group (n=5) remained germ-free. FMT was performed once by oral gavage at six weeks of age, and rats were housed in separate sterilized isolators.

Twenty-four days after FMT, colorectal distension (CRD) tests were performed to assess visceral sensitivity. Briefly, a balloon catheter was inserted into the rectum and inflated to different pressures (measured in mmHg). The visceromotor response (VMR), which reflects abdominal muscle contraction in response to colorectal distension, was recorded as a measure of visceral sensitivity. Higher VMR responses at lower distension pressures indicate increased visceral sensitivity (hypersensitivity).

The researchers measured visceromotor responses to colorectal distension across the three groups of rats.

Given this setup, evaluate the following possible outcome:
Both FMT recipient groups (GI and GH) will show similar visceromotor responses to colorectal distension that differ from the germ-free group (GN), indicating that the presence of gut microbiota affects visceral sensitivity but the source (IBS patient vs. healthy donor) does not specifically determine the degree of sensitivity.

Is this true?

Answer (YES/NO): NO